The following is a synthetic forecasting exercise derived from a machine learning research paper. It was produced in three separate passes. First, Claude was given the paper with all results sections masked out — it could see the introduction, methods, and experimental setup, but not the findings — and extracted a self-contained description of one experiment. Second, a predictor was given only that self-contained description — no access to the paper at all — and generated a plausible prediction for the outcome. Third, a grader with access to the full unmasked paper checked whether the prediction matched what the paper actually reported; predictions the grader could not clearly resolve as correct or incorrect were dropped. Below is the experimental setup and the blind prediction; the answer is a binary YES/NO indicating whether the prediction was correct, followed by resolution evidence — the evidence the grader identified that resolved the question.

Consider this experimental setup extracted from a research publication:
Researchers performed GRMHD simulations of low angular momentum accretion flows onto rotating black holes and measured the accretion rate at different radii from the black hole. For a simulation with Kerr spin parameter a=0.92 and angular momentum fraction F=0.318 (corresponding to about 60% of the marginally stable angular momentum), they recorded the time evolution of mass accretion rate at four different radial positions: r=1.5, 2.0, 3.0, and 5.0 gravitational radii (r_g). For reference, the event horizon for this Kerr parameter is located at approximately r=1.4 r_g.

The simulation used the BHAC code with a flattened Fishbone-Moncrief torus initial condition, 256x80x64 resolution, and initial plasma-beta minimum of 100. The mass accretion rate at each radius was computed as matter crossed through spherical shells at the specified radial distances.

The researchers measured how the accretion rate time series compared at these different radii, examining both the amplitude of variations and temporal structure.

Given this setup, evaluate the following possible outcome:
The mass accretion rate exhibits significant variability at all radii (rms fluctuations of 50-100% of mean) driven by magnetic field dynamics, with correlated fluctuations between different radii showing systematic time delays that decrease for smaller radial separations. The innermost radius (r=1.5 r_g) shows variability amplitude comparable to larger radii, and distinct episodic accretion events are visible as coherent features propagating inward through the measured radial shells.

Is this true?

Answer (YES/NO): NO